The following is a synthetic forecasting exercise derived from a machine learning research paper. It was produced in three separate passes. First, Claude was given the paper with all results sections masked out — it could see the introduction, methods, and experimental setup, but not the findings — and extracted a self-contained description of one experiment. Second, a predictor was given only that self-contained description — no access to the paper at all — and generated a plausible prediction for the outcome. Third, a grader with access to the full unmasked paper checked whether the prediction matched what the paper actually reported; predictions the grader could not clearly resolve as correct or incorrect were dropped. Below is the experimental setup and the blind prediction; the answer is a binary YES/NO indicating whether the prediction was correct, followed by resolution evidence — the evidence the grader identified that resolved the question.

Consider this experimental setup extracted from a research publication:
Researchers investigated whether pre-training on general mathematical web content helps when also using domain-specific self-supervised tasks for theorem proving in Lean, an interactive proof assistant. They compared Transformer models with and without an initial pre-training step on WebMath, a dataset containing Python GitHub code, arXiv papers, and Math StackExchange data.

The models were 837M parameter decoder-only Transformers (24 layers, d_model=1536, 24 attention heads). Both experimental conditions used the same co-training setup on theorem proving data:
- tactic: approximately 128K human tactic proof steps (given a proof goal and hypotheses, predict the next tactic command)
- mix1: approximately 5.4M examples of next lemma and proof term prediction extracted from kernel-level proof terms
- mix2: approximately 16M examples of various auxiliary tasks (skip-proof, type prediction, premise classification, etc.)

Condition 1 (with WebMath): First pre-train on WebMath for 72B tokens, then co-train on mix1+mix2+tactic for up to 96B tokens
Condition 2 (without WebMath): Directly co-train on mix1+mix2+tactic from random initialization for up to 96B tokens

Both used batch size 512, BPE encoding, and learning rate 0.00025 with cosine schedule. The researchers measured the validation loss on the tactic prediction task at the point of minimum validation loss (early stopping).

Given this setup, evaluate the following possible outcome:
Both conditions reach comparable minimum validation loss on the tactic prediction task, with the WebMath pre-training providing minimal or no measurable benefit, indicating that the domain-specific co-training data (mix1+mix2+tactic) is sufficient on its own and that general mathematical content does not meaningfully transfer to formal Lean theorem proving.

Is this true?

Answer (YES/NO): NO